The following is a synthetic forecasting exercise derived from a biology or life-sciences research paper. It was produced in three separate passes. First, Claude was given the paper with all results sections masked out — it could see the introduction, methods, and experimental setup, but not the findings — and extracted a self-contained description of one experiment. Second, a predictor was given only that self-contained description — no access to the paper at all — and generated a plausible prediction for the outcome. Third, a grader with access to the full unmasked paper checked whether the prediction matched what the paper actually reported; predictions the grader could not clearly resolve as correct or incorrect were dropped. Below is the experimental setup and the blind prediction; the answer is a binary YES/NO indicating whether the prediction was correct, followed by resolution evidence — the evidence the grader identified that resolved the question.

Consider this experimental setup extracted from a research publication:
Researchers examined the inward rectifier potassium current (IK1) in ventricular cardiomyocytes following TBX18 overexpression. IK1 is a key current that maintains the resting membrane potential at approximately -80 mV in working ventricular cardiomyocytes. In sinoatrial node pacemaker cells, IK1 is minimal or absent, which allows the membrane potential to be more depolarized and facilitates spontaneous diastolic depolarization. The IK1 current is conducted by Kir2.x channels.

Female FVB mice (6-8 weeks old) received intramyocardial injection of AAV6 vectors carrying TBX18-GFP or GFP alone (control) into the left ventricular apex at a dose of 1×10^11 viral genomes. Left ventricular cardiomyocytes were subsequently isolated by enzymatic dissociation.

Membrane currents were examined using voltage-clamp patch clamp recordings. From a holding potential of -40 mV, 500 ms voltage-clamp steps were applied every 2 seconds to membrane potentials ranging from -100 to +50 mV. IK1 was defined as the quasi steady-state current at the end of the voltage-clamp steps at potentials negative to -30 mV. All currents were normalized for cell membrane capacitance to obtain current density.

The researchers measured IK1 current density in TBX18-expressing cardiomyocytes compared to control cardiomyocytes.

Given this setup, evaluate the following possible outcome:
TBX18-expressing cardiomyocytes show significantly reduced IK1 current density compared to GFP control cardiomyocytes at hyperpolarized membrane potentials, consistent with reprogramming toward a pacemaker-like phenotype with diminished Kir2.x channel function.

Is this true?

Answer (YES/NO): NO